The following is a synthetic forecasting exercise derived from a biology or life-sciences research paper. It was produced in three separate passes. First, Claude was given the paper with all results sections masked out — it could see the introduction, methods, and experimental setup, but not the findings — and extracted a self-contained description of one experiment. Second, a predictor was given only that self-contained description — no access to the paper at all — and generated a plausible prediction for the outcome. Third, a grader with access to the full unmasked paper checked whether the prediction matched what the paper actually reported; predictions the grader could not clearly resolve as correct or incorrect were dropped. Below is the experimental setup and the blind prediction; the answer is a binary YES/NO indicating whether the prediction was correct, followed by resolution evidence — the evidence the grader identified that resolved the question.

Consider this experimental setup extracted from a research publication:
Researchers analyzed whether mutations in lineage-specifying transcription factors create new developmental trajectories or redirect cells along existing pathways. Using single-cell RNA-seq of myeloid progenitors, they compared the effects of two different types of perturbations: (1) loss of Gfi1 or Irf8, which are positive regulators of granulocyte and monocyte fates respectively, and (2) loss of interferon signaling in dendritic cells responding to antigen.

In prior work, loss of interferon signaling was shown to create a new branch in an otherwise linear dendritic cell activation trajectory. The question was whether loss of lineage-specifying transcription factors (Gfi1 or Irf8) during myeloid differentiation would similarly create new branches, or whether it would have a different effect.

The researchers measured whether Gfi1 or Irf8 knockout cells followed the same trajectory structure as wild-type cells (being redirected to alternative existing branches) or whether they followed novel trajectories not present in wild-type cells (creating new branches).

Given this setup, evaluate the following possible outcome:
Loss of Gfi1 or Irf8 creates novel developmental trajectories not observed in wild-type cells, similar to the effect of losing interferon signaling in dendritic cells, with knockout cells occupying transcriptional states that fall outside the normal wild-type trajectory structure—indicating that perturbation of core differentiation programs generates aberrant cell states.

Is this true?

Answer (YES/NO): NO